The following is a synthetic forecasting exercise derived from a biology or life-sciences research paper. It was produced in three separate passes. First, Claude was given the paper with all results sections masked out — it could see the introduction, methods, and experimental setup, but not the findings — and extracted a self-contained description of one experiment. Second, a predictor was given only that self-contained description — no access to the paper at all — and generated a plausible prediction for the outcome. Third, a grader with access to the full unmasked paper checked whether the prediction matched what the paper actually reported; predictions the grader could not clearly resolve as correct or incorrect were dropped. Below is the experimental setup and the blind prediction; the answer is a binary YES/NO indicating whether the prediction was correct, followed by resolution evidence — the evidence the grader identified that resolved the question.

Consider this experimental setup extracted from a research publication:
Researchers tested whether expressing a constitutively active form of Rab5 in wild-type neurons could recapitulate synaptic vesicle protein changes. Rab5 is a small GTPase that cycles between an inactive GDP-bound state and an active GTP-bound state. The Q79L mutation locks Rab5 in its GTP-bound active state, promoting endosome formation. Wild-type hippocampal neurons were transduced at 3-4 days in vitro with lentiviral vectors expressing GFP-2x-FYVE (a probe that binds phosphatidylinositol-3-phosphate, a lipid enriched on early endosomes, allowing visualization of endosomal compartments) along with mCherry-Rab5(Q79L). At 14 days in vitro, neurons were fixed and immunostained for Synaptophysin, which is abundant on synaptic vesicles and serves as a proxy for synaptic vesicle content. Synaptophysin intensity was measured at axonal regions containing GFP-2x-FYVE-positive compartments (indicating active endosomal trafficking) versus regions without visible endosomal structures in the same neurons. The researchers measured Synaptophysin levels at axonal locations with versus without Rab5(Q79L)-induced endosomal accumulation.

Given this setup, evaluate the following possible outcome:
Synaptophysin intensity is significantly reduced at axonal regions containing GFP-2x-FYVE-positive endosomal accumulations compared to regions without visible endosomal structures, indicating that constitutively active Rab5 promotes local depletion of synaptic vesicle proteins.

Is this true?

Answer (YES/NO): NO